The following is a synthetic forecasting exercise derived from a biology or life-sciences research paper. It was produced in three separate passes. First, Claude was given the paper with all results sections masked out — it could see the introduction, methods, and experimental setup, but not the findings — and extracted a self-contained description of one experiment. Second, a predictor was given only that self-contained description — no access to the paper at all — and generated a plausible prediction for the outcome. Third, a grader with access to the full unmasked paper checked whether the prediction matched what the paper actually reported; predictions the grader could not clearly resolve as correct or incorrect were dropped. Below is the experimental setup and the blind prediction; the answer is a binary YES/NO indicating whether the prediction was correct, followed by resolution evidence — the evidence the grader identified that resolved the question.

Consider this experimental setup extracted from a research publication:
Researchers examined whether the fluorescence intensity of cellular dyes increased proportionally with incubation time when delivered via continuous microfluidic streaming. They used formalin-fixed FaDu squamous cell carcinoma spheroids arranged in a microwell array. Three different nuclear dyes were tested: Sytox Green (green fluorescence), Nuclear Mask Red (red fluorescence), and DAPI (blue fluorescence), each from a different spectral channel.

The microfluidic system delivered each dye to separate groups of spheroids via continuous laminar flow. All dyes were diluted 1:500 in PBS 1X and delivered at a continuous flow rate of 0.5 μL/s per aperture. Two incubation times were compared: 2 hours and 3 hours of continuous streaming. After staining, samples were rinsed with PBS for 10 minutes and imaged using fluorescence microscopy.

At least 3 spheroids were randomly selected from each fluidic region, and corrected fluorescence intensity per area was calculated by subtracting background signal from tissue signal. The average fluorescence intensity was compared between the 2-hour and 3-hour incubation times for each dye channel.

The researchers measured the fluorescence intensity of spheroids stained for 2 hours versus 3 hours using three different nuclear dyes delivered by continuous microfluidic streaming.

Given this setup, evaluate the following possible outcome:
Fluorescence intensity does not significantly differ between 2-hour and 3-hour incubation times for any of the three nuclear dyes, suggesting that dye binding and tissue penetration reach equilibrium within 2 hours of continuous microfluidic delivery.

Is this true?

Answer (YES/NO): NO